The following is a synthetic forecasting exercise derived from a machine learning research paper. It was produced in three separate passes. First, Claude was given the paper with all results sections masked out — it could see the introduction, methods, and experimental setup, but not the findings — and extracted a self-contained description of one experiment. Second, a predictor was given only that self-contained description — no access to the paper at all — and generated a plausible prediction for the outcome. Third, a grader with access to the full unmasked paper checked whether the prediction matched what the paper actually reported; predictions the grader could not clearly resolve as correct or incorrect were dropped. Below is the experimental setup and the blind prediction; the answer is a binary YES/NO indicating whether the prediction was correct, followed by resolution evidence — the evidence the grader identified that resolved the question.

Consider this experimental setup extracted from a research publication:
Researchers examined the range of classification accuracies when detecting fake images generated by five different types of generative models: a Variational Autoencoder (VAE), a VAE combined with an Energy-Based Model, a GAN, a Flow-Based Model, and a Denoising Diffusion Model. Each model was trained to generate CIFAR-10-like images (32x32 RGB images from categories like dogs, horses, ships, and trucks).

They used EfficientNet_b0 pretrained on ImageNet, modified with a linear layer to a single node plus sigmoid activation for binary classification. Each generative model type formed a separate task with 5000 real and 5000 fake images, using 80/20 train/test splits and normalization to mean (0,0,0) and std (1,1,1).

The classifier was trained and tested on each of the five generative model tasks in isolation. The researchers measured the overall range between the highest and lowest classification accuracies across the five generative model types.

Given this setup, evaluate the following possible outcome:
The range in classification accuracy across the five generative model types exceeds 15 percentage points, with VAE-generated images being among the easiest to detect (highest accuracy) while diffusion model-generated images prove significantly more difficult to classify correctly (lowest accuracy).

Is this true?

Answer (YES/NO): YES